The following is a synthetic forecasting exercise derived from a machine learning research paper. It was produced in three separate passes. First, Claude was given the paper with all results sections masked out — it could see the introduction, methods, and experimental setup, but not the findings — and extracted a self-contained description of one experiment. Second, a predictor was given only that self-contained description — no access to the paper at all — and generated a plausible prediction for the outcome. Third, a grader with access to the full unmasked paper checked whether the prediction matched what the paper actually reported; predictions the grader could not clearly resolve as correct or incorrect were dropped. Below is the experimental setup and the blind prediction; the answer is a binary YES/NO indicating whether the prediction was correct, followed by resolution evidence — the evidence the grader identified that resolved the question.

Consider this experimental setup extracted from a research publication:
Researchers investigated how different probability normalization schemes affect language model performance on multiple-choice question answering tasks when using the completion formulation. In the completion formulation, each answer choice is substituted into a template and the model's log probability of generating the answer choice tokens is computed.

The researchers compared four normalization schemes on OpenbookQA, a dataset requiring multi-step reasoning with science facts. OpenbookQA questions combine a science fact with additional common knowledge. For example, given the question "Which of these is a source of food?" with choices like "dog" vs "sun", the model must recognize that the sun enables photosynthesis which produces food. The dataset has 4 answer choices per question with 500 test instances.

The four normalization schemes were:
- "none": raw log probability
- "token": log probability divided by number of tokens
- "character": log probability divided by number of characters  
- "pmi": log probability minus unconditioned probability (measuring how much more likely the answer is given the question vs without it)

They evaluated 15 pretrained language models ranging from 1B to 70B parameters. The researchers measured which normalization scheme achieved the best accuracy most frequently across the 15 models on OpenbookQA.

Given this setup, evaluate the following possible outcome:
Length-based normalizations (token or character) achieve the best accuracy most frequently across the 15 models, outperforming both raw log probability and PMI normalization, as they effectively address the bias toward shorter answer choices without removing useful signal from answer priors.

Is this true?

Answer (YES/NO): NO